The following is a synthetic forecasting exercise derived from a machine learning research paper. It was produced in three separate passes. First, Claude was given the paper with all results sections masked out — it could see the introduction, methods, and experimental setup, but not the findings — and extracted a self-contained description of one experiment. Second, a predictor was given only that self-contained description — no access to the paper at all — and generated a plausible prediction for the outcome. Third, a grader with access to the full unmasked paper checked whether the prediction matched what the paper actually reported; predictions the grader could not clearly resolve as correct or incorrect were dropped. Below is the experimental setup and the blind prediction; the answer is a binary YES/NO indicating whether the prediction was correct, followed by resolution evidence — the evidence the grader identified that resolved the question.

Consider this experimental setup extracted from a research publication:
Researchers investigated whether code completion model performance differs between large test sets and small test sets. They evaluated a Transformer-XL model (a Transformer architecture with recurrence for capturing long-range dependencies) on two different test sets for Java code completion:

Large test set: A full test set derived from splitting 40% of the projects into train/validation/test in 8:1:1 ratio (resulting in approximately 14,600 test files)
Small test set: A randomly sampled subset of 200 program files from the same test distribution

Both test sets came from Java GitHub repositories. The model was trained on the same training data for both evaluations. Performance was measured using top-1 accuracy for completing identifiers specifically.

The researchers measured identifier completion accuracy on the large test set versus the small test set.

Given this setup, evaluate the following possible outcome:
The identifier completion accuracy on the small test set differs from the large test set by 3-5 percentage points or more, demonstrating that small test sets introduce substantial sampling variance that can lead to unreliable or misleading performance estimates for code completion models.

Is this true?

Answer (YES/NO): NO